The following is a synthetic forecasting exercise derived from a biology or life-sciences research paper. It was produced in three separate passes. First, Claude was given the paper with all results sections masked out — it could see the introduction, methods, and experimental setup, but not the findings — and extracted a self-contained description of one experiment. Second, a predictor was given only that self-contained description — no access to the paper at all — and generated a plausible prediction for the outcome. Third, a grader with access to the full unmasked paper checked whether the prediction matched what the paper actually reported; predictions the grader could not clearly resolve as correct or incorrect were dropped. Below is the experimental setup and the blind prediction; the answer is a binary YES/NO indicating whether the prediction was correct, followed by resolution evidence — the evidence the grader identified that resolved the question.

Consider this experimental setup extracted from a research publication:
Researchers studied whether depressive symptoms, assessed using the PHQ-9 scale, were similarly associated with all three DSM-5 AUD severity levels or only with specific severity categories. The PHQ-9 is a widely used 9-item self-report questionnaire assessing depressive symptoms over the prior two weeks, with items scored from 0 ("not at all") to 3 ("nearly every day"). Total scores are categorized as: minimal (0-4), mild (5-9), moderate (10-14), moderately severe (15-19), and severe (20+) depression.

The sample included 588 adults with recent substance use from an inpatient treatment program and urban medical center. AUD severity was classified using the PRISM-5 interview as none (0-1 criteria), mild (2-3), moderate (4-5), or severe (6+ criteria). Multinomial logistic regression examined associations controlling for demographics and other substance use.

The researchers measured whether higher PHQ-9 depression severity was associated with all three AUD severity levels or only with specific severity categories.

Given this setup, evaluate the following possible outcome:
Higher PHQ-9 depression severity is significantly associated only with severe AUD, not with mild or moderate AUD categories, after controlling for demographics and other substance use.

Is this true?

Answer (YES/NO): YES